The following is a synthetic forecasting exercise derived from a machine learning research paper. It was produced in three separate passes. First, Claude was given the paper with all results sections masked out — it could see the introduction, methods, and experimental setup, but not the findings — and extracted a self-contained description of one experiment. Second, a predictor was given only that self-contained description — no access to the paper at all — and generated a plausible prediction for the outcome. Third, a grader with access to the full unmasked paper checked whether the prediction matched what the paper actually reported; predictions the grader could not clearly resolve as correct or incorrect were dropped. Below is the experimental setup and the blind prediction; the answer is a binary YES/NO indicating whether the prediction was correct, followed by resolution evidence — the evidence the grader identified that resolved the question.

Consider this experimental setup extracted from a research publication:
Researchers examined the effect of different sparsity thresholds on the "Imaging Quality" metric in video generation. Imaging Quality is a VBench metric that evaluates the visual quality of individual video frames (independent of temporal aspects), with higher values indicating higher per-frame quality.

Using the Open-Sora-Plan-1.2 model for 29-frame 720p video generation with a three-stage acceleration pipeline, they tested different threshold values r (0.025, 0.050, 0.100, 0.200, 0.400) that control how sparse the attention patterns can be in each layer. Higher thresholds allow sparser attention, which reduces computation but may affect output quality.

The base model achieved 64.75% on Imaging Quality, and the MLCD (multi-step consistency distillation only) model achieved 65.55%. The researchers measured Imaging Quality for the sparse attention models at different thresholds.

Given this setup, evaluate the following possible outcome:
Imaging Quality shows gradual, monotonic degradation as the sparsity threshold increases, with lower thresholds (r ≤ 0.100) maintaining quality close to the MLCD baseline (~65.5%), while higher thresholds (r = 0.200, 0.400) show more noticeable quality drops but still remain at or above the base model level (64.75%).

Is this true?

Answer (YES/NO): NO